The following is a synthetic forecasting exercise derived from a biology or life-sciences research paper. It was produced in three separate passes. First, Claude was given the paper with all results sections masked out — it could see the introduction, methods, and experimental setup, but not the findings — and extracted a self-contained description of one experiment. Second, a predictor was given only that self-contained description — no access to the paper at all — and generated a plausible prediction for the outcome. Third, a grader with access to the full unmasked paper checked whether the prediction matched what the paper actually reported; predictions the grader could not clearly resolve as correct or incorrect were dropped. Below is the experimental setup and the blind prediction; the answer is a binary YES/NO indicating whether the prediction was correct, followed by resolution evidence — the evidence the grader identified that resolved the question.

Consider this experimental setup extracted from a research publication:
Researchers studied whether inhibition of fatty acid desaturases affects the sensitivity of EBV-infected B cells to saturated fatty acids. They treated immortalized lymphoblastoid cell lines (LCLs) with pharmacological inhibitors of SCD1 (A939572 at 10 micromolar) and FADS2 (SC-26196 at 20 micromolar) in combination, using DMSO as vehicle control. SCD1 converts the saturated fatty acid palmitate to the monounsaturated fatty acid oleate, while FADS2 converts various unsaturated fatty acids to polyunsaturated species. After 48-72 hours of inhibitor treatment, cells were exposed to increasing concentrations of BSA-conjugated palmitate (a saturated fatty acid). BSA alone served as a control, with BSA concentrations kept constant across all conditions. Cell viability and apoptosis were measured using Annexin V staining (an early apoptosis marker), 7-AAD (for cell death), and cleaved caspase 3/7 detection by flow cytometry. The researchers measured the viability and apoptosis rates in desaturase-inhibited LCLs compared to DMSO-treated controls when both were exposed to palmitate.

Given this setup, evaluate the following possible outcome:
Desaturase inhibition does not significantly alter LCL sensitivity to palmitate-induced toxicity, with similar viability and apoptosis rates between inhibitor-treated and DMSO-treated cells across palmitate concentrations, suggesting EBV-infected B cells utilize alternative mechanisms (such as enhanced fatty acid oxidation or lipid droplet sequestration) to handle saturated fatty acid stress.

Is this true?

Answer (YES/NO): NO